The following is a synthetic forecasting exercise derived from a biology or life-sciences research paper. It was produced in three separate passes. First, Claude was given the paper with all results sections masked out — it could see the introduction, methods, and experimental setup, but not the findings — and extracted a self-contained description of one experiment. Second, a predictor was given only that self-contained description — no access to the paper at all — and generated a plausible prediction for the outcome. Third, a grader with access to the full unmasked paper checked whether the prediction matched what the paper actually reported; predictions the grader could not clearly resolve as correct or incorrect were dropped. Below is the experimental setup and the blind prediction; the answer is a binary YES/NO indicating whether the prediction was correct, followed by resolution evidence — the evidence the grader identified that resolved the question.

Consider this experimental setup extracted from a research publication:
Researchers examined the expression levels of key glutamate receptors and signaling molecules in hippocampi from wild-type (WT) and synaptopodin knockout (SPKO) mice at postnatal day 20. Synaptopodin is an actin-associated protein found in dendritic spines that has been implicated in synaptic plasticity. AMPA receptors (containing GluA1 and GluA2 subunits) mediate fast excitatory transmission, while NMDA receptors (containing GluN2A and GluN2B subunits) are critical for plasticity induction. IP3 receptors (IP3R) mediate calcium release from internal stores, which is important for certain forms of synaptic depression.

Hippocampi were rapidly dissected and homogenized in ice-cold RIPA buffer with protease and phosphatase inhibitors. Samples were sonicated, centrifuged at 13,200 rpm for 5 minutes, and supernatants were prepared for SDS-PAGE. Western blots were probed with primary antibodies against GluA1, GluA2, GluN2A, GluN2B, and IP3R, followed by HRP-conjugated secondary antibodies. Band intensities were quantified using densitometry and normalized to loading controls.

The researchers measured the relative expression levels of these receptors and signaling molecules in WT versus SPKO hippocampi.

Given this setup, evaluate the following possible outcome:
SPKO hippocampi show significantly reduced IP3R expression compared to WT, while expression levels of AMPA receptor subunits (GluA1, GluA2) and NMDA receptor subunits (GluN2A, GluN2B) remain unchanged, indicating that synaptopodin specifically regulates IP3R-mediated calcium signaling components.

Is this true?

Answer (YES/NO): NO